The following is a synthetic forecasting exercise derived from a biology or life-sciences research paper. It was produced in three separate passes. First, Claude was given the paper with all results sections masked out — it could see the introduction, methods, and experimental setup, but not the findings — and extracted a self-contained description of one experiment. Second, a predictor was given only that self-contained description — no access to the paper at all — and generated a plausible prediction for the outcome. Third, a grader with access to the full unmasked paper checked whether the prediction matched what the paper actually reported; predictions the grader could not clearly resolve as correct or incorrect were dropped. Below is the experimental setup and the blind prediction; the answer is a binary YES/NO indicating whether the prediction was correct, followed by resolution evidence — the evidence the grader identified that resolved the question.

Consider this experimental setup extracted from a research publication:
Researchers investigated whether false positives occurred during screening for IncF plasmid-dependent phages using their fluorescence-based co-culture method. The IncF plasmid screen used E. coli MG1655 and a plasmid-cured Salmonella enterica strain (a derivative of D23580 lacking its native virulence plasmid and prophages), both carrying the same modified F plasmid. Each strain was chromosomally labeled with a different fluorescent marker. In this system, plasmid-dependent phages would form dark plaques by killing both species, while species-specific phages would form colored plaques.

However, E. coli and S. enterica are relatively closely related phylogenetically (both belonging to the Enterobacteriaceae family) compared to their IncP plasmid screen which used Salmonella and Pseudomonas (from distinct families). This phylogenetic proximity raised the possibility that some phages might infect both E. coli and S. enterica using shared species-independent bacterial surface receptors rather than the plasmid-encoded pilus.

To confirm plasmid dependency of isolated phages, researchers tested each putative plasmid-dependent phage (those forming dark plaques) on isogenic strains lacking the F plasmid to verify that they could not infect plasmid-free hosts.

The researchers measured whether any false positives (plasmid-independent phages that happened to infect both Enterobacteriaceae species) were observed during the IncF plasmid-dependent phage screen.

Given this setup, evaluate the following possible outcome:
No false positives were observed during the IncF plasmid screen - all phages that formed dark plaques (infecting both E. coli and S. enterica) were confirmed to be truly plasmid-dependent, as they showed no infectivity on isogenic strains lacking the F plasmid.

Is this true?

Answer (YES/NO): NO